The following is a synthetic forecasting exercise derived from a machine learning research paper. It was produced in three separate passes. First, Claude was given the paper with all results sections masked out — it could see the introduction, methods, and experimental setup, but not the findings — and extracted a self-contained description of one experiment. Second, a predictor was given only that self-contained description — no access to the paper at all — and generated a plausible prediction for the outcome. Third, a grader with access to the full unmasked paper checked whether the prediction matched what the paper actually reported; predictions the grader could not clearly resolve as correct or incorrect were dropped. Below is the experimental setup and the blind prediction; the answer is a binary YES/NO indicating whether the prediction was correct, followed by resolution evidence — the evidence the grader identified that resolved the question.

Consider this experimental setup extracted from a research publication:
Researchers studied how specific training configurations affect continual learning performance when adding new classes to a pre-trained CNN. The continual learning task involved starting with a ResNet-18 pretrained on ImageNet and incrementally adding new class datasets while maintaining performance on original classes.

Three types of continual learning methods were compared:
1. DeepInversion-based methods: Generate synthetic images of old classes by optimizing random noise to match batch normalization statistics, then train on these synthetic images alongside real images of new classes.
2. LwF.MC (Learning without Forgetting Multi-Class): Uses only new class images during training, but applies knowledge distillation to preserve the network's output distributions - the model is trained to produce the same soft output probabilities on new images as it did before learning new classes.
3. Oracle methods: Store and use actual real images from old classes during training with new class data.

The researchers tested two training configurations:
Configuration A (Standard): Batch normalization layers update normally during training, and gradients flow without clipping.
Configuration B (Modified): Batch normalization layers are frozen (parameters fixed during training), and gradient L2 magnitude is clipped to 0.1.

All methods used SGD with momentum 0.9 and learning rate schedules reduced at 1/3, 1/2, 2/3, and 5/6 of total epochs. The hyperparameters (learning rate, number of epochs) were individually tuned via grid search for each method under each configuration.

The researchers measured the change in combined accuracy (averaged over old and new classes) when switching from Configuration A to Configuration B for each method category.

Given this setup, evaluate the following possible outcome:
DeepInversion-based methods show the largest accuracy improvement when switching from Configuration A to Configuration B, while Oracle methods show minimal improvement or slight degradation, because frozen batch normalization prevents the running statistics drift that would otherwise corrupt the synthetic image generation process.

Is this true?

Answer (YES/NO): NO